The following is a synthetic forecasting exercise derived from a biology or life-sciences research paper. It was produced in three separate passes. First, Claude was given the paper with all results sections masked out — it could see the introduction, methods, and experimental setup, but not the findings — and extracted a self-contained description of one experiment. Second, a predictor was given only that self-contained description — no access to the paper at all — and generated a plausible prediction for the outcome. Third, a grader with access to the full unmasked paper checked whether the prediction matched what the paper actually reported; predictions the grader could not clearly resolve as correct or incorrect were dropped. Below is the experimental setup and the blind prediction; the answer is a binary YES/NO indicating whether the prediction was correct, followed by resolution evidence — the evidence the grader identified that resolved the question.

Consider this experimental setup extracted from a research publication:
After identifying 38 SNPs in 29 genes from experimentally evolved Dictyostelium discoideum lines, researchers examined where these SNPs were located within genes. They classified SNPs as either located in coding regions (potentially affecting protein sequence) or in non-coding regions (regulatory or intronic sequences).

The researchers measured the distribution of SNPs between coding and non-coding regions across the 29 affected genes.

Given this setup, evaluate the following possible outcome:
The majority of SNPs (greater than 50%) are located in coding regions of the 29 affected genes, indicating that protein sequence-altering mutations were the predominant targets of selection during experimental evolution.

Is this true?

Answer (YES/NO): YES